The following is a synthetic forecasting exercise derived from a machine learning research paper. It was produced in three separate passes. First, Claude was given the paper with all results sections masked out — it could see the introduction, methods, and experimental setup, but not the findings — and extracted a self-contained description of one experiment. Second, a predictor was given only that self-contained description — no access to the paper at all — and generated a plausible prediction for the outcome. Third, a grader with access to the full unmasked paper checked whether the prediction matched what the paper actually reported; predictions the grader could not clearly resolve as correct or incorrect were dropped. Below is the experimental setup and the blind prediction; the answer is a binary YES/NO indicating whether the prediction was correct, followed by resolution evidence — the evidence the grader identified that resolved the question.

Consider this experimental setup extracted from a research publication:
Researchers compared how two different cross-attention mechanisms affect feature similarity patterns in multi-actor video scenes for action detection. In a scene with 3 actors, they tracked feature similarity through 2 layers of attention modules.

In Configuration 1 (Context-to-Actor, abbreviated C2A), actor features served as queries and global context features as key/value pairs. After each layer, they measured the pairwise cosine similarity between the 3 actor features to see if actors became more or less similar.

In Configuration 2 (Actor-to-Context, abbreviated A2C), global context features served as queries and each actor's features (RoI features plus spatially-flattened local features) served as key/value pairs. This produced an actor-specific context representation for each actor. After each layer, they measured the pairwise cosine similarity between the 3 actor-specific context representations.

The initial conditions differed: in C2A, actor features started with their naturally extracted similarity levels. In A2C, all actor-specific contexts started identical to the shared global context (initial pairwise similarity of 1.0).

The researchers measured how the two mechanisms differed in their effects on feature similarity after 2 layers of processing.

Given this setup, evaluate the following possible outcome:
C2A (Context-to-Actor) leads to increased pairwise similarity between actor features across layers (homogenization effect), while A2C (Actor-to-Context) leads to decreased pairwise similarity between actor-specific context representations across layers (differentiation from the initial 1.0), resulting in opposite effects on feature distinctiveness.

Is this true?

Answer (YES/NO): NO